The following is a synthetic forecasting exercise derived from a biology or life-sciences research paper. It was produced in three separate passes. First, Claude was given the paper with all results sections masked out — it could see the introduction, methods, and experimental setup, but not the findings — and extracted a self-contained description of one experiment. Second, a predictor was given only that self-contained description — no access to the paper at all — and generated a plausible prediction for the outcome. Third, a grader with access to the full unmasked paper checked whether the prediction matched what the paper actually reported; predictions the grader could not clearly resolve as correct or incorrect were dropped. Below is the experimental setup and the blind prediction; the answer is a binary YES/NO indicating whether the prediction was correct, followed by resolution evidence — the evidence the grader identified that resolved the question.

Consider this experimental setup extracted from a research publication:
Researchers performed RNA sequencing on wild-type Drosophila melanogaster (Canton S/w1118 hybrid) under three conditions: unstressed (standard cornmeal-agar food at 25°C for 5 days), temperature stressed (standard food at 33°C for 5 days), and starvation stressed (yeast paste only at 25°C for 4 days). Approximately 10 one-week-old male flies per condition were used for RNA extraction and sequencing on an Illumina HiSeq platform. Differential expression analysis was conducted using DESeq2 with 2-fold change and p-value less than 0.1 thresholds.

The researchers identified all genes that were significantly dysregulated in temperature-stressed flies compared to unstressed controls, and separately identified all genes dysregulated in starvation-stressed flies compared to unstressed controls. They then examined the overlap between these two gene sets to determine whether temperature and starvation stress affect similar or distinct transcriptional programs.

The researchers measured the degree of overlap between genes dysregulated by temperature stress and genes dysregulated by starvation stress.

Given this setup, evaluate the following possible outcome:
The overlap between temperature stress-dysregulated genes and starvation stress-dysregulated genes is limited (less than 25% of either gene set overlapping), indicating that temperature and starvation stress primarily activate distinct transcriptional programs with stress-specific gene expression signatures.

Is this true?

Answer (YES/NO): YES